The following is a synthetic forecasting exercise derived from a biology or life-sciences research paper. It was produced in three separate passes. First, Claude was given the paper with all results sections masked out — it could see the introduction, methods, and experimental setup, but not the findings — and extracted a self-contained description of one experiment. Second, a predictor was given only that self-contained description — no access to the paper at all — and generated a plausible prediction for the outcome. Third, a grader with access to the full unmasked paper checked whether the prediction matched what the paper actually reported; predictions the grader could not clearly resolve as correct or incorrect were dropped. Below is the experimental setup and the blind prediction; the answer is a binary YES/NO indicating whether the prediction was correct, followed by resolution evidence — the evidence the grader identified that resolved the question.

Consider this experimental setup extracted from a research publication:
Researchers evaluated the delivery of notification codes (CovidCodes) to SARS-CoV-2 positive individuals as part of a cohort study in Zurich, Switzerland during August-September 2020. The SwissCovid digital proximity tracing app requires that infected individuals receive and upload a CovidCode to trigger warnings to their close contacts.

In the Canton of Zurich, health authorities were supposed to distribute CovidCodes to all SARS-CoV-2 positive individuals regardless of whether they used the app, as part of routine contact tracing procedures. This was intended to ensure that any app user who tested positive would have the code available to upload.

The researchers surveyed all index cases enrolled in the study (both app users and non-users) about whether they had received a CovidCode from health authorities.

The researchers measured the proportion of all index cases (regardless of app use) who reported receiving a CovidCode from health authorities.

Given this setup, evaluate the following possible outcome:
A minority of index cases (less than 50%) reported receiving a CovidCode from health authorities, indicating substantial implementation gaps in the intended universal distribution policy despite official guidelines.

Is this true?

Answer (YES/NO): NO